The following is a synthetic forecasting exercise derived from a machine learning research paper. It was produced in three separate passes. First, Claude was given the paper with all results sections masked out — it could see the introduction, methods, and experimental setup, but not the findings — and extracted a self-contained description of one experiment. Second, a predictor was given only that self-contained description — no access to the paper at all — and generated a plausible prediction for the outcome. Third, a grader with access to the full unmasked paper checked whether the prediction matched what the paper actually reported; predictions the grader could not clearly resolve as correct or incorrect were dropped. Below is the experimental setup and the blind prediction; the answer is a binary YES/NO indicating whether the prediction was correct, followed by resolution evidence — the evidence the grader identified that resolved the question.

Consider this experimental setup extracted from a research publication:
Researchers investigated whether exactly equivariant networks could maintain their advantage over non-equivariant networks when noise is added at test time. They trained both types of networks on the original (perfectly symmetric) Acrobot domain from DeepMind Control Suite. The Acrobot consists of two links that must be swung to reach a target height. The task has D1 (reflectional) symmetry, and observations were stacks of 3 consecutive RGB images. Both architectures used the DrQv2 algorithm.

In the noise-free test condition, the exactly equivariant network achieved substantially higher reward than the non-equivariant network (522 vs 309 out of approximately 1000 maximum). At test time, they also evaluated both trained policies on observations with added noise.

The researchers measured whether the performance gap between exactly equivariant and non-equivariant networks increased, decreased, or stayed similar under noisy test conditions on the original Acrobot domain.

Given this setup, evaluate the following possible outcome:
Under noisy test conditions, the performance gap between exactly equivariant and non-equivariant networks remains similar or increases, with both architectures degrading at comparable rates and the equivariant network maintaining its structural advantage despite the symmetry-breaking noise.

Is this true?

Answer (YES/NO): YES